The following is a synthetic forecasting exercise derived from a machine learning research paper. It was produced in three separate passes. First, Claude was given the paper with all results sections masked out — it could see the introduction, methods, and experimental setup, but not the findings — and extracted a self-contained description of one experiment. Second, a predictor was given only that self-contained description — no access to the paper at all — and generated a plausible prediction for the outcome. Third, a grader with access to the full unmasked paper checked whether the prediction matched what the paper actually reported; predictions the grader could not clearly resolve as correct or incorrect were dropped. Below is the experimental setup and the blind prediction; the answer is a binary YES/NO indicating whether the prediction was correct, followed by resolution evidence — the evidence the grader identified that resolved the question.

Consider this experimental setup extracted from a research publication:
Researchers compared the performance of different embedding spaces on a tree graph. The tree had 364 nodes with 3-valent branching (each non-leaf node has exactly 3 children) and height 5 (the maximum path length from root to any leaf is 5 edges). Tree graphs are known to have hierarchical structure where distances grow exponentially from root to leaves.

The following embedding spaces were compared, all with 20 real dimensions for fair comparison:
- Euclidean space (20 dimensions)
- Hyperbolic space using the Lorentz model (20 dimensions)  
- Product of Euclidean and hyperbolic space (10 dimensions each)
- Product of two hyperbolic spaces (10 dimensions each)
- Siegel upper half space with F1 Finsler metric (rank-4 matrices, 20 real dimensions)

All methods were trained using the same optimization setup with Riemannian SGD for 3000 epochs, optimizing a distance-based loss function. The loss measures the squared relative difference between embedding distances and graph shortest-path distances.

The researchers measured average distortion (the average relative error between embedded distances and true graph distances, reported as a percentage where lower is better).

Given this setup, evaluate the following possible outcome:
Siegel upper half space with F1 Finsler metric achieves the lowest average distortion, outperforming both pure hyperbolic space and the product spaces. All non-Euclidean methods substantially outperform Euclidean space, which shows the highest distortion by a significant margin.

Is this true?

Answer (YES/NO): NO